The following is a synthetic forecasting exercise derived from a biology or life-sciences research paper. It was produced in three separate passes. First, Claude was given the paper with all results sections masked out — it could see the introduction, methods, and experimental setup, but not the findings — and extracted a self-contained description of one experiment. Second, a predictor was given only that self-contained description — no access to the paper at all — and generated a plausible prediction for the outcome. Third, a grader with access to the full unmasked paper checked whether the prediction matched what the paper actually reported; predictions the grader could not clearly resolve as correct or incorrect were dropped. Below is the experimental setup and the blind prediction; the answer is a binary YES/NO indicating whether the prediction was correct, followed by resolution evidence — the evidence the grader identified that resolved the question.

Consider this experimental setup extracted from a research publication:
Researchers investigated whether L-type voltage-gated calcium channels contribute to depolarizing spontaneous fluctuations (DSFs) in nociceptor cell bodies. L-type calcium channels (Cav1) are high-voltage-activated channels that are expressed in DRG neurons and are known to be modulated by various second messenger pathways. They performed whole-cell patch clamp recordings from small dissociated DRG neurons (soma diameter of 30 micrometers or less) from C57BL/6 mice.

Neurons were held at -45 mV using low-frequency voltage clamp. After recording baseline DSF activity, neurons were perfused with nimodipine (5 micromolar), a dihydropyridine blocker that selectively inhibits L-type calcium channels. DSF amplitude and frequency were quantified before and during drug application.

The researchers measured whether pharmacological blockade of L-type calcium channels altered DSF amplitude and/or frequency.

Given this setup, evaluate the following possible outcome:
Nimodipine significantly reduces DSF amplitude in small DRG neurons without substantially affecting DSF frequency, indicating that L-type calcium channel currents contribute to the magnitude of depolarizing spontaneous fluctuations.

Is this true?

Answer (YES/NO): NO